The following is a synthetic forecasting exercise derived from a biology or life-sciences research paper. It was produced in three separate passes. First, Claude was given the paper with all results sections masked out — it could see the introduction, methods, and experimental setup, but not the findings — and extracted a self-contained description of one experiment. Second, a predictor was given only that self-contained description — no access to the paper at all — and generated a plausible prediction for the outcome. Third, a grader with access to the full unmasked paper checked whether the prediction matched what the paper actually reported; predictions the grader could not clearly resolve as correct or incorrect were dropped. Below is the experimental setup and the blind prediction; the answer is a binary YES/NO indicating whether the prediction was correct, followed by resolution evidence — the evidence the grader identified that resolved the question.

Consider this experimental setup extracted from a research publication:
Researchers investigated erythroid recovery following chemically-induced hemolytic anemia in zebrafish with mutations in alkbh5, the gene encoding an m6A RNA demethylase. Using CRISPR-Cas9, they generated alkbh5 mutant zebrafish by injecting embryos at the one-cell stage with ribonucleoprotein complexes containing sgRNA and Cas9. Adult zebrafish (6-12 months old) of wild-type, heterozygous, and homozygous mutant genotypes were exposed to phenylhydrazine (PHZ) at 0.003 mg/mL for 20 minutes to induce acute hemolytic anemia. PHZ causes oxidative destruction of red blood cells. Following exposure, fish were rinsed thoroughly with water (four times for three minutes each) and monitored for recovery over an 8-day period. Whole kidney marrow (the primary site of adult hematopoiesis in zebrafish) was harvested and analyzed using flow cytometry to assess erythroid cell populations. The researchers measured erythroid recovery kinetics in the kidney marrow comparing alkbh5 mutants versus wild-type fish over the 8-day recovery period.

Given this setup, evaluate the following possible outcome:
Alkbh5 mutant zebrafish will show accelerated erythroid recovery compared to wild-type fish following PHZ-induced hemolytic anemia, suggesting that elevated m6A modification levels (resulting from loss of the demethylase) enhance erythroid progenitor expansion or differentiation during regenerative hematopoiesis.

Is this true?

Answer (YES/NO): NO